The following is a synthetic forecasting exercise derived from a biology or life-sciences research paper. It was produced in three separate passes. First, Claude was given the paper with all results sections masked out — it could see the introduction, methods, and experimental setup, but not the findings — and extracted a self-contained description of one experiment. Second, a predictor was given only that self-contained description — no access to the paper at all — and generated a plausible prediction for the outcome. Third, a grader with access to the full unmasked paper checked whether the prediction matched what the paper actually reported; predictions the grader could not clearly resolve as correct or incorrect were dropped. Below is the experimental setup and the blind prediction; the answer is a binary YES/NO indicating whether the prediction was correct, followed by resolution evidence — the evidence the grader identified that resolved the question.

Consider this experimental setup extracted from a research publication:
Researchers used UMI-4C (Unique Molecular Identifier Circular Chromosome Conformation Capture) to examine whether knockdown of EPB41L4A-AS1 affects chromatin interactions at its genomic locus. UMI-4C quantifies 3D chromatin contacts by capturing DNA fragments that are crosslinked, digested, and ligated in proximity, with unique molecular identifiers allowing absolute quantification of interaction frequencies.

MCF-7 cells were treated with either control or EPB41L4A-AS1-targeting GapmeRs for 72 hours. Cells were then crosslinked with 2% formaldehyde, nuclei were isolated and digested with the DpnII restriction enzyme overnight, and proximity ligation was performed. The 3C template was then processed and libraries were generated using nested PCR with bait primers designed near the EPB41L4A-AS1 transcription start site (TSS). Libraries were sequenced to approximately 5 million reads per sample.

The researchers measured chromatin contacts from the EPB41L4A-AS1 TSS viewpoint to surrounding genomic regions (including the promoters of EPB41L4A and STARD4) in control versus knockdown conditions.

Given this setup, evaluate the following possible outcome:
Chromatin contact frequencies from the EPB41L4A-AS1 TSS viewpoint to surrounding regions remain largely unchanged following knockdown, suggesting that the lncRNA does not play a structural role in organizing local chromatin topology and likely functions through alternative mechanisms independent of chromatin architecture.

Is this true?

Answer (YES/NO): NO